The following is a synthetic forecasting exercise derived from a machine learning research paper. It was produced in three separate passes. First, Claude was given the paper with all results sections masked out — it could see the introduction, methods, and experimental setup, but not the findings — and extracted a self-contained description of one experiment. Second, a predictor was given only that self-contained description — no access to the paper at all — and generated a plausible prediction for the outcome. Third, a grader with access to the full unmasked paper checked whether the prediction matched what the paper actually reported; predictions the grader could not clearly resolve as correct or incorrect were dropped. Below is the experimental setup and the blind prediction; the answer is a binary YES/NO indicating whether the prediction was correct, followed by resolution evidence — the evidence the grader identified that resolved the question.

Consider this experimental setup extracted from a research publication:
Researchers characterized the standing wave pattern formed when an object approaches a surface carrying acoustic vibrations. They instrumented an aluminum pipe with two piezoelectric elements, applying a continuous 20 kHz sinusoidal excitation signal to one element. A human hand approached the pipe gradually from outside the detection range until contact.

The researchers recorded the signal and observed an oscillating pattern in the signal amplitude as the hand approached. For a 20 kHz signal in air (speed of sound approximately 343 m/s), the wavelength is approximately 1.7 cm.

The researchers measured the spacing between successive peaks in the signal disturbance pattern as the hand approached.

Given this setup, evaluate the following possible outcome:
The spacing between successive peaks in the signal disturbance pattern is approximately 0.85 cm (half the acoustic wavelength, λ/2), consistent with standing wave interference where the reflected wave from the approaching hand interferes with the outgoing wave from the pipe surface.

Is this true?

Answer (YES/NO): YES